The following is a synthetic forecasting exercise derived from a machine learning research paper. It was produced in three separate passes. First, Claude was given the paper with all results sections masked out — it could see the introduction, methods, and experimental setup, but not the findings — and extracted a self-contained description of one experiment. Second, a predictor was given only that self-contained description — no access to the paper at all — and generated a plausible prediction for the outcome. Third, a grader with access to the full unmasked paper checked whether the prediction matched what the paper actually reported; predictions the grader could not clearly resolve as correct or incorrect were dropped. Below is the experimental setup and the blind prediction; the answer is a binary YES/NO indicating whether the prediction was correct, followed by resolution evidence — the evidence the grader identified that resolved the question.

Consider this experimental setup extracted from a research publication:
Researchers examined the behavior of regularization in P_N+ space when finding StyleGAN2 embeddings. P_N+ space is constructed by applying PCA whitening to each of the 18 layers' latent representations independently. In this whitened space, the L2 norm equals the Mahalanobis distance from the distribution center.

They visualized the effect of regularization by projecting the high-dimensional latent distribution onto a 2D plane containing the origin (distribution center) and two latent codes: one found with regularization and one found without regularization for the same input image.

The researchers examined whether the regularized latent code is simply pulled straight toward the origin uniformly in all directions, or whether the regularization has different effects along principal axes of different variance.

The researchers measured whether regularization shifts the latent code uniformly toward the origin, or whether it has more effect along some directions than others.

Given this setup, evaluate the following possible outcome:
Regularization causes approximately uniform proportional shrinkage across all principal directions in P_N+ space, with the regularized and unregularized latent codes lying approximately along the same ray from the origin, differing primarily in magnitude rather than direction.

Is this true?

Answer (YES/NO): NO